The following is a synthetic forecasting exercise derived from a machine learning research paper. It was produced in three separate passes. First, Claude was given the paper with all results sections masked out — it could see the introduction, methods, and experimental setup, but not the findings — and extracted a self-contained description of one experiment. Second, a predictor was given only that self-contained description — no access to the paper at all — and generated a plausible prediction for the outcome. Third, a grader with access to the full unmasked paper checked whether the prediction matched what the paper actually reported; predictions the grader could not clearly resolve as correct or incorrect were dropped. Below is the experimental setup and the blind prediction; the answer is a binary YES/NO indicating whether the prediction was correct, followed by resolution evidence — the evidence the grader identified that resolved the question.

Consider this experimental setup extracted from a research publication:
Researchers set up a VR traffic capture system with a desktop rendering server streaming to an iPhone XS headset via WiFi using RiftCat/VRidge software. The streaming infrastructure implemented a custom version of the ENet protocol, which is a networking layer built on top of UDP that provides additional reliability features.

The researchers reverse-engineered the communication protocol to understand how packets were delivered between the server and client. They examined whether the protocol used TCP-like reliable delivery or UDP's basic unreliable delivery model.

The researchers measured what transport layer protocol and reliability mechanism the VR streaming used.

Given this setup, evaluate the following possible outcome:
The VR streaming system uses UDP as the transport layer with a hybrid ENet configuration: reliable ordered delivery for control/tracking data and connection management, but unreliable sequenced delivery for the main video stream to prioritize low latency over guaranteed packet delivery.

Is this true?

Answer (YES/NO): NO